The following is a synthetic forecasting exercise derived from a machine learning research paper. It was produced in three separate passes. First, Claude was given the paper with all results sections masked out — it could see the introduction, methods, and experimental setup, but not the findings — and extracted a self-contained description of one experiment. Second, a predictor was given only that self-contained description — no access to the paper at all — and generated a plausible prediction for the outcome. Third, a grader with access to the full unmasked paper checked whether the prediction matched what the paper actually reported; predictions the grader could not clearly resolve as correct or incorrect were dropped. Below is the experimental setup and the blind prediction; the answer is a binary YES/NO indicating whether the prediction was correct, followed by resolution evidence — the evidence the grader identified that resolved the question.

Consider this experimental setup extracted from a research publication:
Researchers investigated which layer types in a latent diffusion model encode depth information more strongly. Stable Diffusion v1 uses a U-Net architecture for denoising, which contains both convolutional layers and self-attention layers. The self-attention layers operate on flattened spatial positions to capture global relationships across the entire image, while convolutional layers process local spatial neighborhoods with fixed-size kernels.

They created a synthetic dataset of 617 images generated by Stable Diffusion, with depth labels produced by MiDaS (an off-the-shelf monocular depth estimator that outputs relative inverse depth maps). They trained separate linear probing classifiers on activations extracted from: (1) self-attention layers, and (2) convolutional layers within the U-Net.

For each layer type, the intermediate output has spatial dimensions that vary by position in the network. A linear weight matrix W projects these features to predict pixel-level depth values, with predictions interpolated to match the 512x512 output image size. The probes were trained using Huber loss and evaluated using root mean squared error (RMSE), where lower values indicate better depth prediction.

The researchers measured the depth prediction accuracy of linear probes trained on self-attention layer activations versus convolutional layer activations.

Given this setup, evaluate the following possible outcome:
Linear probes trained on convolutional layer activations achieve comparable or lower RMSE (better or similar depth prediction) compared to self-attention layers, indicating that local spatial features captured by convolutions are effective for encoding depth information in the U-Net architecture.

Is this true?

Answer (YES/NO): NO